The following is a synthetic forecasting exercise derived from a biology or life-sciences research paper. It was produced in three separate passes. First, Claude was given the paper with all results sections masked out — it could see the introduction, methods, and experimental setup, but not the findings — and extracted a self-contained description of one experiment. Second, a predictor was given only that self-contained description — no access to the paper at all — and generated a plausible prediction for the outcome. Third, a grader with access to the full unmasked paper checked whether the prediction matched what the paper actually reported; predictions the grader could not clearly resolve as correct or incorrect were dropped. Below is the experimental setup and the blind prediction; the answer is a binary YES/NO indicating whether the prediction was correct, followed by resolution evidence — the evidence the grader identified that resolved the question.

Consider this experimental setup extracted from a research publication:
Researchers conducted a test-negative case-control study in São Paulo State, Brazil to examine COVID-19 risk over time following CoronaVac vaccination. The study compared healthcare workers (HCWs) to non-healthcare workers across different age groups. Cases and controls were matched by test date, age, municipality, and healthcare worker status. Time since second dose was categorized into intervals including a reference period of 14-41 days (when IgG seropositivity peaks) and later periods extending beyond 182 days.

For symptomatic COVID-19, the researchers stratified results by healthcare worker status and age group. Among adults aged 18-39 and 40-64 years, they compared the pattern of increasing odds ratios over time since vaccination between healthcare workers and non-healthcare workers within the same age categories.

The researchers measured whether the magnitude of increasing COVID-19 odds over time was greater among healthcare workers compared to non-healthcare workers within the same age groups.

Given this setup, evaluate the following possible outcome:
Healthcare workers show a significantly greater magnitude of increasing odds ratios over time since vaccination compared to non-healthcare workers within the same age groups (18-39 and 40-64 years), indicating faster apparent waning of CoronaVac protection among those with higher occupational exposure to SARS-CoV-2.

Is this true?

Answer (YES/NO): YES